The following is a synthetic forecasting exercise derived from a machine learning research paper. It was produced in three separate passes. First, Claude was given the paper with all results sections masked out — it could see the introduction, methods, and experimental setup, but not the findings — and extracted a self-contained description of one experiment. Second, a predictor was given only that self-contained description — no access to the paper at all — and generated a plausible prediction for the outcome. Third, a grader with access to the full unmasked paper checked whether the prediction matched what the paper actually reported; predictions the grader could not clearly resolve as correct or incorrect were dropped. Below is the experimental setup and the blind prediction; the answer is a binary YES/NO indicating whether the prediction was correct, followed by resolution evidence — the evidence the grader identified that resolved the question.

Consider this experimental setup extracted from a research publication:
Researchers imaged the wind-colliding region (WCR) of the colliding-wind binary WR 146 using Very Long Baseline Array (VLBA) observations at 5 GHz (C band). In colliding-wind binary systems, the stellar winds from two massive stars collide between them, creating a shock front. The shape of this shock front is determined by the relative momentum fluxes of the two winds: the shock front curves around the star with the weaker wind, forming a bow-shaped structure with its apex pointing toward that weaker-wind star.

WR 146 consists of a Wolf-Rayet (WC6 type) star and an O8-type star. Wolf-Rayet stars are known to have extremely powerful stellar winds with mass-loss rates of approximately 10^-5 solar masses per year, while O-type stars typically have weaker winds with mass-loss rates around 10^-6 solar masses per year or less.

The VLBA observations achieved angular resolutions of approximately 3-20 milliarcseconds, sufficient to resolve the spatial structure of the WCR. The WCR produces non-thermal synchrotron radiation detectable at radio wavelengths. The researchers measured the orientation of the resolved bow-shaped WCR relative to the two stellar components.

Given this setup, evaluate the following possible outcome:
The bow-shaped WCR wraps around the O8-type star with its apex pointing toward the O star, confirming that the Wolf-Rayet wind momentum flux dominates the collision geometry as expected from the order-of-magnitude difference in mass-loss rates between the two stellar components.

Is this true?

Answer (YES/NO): YES